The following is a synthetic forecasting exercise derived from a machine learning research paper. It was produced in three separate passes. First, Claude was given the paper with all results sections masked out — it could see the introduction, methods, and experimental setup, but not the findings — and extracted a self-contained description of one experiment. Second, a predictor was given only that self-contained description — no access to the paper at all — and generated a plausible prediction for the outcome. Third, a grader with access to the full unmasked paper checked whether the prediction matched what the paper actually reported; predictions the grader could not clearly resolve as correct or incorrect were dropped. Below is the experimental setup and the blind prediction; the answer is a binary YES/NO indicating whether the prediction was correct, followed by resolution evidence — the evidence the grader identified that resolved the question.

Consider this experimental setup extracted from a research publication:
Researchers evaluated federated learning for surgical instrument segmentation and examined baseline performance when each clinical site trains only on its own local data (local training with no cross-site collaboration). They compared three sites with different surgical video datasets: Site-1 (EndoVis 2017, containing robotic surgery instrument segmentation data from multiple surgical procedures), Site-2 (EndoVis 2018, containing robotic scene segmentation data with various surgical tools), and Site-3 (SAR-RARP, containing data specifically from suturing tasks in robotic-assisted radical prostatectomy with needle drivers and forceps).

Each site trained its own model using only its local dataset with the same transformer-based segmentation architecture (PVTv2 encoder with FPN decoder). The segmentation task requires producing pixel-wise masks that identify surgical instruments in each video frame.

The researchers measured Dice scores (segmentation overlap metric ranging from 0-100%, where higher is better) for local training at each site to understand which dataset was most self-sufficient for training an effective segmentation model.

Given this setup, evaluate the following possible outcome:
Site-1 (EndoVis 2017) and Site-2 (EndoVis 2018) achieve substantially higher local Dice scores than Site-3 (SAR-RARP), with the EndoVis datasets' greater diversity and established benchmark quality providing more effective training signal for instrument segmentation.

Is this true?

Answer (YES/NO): NO